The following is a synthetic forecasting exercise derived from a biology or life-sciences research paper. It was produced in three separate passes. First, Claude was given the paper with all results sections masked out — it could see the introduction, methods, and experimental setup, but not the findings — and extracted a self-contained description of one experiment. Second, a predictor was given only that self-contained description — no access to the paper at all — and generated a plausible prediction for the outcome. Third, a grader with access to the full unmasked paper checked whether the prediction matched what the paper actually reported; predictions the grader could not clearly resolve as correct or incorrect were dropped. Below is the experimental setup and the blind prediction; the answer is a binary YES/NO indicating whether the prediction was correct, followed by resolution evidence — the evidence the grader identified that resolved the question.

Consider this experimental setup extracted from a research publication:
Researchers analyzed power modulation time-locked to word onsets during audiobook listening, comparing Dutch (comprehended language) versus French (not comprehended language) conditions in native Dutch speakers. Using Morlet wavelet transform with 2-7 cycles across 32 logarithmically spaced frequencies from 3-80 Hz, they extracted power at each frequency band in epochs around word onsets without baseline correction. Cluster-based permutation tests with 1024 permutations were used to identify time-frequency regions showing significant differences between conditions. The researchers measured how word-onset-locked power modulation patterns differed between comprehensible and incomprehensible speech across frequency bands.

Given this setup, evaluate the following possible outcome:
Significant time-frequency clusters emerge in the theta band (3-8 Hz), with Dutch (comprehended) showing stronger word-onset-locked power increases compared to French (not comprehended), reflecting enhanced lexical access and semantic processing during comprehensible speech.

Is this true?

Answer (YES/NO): NO